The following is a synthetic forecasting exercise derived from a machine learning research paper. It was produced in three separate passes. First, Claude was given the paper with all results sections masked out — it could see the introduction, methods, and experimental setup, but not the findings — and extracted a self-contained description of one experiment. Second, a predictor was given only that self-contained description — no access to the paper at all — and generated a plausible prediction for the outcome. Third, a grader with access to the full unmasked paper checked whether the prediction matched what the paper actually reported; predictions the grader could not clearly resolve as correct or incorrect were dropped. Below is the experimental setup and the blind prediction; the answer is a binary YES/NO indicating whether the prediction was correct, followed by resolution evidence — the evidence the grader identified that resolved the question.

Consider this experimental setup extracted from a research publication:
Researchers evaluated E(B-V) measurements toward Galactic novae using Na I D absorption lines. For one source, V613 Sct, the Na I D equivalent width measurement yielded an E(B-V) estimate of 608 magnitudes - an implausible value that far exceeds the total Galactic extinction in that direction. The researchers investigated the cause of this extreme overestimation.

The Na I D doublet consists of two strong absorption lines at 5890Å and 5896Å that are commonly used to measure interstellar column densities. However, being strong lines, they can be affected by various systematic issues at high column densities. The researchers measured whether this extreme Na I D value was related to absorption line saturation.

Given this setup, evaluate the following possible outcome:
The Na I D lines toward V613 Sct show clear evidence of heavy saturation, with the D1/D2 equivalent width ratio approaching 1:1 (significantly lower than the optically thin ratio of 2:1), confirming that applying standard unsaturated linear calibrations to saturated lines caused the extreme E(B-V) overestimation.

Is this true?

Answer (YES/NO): NO